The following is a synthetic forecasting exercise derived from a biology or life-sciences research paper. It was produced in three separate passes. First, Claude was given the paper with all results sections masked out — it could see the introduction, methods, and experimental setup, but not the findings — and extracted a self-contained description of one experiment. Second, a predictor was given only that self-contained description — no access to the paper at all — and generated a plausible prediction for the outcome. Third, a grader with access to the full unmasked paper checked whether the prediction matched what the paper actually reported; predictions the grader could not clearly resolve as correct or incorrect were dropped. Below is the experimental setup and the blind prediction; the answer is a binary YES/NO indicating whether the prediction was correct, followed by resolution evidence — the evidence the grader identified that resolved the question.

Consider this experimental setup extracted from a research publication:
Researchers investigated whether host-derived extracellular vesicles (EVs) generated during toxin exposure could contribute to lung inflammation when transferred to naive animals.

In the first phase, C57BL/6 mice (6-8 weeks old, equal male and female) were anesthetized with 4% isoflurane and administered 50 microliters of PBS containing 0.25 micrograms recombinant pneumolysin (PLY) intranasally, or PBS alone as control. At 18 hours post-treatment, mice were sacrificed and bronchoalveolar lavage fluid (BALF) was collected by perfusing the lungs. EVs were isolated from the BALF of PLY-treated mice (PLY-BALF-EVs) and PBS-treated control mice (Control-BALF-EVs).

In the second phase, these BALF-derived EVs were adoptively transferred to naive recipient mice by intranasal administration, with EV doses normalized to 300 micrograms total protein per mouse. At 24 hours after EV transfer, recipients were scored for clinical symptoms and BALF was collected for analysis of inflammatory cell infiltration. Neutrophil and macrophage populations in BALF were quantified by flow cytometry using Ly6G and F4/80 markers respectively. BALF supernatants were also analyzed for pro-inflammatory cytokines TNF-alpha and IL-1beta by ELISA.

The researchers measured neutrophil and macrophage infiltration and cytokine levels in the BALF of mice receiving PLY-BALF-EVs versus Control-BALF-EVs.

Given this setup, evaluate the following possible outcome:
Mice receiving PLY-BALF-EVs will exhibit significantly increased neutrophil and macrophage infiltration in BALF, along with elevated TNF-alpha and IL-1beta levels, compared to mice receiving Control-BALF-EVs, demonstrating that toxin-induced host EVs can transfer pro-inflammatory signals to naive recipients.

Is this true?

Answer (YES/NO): YES